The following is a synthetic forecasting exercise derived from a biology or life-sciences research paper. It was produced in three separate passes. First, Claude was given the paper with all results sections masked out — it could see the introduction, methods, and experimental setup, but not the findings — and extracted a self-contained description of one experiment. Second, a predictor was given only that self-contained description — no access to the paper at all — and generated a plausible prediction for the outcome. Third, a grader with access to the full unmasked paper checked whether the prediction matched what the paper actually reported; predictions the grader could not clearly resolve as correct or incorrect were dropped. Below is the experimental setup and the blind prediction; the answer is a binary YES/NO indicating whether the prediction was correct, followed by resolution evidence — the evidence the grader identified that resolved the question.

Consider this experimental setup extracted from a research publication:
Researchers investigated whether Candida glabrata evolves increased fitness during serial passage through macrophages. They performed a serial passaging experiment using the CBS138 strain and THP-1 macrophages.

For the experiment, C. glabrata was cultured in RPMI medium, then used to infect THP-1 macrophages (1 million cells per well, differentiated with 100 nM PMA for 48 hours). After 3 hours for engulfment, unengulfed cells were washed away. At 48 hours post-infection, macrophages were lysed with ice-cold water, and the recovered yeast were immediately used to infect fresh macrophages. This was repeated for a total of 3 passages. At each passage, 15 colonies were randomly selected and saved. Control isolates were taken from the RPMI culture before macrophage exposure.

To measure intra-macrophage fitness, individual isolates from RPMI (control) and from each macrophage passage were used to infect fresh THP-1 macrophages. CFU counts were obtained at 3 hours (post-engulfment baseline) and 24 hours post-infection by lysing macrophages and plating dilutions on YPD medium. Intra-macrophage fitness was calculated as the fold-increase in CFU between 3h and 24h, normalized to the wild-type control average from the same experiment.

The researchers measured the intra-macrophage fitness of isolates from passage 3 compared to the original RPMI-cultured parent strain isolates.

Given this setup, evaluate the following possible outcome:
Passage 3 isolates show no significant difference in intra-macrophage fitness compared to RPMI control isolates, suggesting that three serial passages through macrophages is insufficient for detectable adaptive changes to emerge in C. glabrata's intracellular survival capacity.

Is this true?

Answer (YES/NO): NO